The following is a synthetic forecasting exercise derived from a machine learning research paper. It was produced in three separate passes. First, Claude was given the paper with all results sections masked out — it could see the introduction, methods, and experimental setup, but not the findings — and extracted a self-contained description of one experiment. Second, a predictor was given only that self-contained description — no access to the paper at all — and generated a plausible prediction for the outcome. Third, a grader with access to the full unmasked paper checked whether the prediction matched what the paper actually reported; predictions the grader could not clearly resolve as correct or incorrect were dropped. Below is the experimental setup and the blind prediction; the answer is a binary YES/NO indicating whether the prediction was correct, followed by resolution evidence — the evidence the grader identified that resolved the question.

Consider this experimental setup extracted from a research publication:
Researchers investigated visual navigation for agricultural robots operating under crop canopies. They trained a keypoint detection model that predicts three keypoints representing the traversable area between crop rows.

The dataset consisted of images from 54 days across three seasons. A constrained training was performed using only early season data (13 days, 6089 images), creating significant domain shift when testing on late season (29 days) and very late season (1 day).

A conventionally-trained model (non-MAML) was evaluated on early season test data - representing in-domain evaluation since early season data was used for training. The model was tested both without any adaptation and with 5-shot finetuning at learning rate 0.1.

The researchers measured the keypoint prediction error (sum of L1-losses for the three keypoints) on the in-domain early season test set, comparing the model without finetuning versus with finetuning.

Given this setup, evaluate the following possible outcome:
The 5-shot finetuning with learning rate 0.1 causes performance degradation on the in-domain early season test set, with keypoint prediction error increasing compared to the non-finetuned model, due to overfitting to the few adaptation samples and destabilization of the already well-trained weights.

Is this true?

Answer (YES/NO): YES